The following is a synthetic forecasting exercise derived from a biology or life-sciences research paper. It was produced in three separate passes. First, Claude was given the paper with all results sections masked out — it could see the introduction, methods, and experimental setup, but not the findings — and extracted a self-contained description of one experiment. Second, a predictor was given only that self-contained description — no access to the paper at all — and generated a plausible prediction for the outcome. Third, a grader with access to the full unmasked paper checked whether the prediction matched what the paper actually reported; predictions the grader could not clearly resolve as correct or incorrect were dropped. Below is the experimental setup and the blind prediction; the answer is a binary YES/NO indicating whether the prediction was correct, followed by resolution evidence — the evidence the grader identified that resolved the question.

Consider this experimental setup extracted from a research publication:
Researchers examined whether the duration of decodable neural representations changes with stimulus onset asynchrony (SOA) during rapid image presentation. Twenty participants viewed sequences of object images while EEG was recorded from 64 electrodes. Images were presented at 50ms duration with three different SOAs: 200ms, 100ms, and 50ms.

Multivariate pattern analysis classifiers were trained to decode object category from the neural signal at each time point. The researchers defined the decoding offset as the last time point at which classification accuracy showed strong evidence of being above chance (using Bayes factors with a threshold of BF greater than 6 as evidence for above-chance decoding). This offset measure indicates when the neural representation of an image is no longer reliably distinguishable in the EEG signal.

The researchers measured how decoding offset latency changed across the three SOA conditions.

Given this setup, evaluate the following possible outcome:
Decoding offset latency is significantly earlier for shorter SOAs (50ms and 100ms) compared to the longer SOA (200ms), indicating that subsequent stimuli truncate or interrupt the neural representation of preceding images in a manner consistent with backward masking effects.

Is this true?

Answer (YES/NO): YES